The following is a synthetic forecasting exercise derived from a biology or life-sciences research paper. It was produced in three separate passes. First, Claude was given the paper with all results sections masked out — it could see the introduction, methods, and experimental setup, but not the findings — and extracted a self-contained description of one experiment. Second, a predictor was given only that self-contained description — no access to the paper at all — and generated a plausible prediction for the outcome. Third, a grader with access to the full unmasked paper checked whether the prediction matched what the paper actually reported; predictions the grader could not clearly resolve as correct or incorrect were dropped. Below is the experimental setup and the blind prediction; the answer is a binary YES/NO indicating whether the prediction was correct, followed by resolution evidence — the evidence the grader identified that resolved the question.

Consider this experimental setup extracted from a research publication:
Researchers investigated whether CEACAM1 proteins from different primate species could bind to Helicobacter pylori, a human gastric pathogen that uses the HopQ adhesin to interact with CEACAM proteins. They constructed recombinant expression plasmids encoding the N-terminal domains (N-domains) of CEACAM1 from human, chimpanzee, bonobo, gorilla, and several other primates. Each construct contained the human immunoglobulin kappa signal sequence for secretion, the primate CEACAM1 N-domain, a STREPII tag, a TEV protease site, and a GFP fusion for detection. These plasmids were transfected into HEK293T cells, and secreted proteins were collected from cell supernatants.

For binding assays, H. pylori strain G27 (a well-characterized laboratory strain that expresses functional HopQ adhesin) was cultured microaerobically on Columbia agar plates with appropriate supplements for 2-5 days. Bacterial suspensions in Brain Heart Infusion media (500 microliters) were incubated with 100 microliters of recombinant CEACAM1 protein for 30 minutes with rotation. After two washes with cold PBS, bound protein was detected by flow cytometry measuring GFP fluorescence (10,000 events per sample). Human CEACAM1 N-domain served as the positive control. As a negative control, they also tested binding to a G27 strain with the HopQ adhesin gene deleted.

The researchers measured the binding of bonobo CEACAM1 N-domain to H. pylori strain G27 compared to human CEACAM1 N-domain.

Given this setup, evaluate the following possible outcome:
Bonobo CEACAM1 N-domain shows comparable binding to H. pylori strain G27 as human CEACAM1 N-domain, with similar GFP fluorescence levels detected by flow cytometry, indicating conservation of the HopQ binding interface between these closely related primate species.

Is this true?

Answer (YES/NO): NO